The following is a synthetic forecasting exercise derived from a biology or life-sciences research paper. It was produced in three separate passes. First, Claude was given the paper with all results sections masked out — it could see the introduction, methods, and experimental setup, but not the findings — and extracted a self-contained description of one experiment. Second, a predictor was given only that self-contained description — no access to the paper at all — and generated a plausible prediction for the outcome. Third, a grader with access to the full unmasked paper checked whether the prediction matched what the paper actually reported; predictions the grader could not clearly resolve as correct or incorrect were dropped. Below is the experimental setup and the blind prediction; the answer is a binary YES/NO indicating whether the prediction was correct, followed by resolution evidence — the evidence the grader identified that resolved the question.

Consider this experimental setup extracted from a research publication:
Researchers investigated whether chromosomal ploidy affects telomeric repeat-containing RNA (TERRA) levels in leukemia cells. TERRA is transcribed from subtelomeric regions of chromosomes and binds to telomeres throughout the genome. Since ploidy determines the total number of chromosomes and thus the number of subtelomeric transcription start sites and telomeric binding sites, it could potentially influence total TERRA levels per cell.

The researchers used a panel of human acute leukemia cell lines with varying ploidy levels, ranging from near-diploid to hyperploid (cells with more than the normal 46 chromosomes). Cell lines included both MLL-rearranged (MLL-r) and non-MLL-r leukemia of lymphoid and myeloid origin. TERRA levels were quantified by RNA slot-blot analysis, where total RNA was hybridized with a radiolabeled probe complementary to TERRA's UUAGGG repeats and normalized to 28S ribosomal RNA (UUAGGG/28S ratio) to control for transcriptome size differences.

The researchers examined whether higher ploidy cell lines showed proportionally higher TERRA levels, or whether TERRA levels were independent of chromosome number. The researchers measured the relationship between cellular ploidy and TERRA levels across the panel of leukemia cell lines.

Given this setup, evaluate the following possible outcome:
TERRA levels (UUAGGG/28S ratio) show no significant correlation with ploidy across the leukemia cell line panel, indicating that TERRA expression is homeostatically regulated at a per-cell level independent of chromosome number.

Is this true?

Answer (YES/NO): YES